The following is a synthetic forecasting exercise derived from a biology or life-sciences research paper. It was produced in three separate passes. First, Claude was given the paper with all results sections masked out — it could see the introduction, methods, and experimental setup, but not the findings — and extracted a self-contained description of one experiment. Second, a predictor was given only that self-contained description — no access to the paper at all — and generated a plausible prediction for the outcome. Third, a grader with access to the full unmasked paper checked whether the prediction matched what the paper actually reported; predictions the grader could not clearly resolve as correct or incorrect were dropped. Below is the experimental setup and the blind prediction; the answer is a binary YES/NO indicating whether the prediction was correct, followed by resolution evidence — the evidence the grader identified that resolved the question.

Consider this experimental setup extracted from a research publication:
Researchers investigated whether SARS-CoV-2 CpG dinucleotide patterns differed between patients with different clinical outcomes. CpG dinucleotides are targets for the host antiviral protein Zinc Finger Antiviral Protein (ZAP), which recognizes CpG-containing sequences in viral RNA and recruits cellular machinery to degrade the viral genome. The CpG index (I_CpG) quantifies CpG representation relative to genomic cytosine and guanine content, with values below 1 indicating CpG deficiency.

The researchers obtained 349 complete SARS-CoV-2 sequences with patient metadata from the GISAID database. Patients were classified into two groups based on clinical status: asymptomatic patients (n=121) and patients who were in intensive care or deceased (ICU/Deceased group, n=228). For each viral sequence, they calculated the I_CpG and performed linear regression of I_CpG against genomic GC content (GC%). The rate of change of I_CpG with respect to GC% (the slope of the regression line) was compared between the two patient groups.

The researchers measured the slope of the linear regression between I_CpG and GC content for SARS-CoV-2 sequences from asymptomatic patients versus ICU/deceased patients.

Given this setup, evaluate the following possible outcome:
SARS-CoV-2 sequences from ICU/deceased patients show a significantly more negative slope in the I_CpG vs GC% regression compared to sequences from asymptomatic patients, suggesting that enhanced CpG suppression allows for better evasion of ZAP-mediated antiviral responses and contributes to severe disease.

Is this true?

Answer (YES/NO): NO